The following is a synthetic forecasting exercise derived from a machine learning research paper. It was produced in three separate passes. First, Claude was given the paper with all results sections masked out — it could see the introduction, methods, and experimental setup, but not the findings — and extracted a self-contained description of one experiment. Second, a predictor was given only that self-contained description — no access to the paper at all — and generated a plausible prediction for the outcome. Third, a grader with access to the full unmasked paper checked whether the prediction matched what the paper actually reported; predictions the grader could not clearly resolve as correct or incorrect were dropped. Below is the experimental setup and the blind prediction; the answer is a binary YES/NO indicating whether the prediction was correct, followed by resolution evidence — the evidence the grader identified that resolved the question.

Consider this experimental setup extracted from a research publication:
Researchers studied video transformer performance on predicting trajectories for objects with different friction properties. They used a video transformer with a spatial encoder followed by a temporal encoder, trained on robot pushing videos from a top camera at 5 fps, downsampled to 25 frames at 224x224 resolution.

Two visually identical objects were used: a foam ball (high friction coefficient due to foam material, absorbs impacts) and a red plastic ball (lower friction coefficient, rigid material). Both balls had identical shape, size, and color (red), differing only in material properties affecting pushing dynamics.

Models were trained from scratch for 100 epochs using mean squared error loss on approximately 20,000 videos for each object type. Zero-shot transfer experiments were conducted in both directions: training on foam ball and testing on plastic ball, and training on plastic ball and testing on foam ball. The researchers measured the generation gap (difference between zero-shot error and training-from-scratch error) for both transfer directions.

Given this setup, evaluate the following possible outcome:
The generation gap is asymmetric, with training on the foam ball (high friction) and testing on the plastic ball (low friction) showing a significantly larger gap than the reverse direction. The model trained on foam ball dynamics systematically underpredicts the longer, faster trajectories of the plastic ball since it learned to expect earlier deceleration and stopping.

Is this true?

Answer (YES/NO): NO